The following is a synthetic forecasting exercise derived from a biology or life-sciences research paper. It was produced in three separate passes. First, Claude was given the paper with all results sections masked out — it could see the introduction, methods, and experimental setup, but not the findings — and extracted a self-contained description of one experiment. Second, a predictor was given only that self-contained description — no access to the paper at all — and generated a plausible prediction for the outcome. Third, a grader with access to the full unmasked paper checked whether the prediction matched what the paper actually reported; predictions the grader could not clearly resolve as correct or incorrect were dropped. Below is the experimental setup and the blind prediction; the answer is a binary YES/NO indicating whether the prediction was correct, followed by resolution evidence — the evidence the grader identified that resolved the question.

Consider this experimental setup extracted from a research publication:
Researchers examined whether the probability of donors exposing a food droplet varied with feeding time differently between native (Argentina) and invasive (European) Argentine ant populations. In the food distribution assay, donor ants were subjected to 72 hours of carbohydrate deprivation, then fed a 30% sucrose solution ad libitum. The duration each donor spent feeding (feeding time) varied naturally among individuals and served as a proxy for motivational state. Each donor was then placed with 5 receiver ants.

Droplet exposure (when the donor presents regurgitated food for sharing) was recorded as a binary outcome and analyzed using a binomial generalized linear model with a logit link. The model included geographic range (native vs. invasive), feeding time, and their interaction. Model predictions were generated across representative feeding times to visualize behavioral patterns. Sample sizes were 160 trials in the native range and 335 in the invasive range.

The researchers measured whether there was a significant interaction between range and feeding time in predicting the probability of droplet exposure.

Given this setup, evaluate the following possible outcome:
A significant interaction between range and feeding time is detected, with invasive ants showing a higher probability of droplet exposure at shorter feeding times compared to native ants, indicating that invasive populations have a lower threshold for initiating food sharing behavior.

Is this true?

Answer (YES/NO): YES